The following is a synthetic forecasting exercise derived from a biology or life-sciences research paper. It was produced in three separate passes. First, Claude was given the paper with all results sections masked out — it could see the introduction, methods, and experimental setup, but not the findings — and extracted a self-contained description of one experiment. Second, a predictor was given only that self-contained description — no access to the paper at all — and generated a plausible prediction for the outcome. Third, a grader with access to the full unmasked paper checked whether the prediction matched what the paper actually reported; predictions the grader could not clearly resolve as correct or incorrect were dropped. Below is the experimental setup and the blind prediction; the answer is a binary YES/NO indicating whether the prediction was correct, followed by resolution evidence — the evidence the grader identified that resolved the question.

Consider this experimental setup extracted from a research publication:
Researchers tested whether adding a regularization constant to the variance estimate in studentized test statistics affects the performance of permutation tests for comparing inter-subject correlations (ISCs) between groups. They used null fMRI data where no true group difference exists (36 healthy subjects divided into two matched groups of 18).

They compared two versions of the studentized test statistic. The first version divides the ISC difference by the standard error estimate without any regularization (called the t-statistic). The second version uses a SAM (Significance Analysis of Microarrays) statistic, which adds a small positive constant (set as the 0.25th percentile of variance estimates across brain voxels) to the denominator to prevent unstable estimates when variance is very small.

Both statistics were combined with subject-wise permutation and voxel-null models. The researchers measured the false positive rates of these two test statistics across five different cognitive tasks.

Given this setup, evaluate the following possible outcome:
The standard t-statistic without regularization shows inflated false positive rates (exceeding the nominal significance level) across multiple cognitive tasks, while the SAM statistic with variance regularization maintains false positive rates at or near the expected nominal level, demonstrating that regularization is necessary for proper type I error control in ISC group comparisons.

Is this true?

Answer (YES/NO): NO